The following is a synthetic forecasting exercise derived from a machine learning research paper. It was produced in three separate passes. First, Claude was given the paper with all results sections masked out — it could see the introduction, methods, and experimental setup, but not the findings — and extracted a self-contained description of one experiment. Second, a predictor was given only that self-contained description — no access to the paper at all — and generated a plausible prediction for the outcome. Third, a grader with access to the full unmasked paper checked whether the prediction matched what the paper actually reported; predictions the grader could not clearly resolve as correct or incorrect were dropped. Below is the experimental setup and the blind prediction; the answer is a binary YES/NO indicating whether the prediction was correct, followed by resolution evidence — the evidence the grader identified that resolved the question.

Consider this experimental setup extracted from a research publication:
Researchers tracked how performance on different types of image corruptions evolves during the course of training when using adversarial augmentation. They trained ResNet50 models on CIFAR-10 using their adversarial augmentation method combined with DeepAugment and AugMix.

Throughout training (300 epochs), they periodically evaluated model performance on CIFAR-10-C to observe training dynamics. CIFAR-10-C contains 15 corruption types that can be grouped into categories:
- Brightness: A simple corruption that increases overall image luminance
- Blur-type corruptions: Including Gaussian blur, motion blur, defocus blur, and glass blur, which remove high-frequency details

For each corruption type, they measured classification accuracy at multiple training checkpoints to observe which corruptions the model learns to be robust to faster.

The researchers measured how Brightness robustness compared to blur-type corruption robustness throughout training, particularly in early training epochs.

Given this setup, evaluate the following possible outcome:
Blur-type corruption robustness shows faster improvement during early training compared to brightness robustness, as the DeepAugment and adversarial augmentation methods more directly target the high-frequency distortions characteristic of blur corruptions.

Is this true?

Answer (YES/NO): NO